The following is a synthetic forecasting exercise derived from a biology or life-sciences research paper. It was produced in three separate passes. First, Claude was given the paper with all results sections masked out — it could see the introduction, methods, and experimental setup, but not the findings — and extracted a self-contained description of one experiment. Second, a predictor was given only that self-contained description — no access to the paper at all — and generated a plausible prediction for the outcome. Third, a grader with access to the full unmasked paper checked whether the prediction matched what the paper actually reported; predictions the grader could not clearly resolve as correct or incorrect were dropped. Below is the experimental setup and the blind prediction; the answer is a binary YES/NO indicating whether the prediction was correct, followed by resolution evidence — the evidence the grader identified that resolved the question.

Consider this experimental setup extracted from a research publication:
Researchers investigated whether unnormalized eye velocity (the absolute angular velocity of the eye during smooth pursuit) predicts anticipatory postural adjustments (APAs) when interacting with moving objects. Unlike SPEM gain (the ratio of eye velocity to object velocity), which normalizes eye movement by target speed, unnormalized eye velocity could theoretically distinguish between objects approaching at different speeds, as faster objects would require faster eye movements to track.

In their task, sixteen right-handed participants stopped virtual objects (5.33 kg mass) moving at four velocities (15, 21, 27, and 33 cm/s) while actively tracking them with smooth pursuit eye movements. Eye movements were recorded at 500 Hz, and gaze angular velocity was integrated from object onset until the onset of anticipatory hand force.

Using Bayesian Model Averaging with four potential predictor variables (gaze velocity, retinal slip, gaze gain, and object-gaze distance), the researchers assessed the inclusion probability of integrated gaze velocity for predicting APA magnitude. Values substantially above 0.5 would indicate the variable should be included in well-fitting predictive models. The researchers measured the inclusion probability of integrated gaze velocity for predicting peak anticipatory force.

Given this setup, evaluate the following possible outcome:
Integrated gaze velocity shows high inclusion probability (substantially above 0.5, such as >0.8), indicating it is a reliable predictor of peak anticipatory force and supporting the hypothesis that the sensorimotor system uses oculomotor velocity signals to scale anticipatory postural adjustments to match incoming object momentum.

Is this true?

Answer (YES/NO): YES